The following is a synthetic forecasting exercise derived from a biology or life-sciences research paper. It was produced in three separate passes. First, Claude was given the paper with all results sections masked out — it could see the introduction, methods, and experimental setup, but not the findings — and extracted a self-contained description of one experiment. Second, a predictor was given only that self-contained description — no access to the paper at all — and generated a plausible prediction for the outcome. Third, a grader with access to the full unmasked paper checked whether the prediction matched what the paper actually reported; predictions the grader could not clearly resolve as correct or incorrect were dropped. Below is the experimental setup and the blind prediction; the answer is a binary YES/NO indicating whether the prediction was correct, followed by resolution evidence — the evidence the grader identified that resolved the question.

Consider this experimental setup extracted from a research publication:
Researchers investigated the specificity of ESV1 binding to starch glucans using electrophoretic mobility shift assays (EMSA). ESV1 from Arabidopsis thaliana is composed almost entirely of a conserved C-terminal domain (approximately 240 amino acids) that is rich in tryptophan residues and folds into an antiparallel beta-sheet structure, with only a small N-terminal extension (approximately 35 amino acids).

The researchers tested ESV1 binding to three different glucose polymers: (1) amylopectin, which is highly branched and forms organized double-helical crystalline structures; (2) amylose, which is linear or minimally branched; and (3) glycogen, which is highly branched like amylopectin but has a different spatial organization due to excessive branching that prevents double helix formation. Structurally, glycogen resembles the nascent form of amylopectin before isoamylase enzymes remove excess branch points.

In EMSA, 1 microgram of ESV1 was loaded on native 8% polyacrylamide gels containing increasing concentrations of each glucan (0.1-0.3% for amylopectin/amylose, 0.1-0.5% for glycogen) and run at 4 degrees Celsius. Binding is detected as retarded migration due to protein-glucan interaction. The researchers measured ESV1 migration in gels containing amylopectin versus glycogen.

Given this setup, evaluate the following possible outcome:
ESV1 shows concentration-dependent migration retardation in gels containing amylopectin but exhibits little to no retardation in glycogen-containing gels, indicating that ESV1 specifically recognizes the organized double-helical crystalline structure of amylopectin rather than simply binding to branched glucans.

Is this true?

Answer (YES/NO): YES